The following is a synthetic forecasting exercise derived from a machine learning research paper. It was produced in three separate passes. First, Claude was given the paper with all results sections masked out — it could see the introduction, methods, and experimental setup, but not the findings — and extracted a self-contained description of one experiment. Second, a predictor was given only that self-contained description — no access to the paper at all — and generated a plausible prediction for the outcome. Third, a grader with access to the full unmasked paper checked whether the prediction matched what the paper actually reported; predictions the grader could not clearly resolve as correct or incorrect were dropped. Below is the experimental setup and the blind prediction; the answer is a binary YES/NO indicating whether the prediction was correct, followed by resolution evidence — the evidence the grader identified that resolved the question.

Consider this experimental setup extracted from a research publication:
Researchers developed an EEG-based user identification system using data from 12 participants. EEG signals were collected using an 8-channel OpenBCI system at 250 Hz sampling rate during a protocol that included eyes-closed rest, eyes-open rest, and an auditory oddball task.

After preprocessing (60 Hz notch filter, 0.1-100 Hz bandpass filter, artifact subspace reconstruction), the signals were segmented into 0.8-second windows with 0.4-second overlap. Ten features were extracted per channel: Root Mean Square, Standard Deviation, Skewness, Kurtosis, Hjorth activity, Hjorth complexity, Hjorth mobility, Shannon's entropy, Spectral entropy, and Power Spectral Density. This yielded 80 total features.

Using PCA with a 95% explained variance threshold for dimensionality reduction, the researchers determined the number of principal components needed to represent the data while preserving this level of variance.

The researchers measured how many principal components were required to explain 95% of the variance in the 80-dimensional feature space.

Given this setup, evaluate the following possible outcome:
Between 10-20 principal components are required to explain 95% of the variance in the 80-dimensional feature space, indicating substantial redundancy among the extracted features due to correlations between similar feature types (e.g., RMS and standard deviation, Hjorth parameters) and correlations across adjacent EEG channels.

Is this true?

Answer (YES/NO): NO